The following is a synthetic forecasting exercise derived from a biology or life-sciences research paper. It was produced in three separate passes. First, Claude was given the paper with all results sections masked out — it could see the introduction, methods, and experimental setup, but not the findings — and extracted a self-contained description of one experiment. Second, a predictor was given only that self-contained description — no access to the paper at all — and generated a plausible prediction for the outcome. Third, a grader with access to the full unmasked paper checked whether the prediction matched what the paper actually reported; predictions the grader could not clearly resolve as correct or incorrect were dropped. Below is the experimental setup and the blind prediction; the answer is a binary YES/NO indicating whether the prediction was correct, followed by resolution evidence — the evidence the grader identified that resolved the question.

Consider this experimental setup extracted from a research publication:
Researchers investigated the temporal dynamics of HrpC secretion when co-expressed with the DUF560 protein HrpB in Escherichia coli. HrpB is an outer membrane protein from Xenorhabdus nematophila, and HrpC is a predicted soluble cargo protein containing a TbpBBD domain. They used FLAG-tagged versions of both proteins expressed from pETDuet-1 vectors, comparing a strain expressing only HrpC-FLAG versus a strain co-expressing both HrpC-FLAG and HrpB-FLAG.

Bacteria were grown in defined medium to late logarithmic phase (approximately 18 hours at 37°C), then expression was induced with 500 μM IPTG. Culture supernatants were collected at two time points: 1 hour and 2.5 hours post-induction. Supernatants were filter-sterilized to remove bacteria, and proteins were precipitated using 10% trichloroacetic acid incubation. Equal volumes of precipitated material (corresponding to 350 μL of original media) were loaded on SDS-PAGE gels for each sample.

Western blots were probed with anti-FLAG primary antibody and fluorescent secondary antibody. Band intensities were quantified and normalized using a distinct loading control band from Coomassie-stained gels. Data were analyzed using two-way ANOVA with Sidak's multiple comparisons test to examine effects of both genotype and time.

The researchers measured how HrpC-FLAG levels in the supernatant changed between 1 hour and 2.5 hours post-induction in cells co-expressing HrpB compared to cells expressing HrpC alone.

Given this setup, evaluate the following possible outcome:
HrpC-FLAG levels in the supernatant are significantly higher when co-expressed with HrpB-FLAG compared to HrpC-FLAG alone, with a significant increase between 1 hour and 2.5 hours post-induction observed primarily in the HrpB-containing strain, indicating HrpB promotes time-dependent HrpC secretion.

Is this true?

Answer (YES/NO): YES